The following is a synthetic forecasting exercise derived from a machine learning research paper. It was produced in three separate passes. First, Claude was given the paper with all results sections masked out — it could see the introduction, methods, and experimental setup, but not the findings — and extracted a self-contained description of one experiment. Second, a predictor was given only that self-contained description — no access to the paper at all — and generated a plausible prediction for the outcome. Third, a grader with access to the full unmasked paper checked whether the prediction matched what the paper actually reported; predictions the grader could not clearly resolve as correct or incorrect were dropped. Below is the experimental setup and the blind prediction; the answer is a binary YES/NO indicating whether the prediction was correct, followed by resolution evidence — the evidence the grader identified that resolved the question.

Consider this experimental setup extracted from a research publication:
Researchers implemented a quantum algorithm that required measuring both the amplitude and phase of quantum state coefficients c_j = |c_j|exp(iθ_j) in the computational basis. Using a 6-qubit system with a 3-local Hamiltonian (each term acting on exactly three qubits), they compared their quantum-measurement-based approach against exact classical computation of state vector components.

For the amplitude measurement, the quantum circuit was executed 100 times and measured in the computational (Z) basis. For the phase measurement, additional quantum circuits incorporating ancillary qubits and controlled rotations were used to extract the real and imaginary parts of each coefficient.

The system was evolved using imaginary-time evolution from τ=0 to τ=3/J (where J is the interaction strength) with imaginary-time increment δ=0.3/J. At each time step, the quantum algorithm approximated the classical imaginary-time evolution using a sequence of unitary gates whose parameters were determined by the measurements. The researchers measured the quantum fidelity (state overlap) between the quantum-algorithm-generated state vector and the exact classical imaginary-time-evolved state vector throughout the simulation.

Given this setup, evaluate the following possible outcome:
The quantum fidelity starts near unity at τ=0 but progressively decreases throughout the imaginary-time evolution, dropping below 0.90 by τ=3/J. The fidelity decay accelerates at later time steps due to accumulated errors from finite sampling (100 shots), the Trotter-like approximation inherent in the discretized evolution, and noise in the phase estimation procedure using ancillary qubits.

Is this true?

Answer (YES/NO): NO